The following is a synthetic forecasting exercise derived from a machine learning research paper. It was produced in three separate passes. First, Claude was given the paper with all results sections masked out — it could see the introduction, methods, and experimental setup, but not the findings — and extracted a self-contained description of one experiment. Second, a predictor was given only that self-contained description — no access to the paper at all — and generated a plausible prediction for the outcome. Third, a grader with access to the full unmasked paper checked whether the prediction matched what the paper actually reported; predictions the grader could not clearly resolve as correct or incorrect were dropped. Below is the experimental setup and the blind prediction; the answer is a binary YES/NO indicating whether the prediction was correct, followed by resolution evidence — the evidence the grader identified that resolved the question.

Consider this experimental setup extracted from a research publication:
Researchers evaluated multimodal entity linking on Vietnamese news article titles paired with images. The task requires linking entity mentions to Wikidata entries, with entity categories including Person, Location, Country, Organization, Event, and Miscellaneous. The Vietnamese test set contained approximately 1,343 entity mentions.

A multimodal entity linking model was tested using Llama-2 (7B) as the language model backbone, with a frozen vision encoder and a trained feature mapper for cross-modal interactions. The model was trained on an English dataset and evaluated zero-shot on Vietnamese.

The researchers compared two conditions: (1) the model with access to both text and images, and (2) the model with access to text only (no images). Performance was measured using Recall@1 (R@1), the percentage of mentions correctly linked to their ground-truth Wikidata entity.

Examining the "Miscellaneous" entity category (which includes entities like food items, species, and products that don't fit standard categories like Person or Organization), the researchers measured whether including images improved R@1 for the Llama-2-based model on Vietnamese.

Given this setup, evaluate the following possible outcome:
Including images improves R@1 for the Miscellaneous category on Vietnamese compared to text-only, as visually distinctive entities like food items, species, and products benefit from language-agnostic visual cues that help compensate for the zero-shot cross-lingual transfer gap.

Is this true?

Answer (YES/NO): NO